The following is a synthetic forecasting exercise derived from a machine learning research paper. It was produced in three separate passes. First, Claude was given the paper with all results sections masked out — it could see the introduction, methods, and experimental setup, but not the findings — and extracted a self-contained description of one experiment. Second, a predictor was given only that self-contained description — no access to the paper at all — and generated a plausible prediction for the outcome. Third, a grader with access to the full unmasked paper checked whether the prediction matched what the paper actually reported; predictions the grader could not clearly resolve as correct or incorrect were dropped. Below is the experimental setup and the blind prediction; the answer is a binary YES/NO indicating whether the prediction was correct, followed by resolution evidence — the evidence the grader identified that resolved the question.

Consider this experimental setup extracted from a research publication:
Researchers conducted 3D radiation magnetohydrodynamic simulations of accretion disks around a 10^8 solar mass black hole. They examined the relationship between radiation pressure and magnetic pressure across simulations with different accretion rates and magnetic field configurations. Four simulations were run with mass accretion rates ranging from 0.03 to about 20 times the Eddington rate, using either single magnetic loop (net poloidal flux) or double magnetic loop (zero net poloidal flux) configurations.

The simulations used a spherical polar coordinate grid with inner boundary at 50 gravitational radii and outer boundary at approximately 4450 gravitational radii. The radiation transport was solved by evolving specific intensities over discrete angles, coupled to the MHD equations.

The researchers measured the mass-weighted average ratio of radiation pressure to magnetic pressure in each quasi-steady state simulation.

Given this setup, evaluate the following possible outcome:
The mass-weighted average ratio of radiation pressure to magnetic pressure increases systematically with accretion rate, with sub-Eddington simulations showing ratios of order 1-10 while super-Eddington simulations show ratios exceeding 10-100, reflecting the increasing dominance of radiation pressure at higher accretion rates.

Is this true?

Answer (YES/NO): NO